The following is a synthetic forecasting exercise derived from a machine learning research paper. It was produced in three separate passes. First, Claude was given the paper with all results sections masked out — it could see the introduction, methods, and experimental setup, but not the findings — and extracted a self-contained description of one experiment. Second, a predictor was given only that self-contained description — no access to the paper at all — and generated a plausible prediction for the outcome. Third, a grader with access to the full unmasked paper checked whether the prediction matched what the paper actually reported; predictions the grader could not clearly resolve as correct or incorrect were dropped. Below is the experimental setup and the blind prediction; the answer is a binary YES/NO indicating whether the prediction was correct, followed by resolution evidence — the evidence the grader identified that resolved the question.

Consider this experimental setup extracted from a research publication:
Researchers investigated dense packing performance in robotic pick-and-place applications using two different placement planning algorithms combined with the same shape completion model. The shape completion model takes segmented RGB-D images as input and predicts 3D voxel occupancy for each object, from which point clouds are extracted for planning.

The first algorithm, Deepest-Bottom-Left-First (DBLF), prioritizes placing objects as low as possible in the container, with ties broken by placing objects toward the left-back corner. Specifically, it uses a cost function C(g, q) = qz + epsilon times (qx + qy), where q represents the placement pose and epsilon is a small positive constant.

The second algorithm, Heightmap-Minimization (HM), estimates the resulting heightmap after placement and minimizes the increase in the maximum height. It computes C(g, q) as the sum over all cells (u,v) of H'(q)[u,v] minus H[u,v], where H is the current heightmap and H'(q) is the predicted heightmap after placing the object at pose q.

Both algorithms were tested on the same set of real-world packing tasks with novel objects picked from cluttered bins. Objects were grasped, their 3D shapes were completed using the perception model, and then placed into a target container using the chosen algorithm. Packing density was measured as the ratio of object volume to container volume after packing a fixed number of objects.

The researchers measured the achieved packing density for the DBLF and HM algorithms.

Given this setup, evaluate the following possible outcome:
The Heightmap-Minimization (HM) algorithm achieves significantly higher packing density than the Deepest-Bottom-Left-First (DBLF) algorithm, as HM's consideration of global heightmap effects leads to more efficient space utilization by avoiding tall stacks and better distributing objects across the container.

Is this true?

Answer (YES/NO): NO